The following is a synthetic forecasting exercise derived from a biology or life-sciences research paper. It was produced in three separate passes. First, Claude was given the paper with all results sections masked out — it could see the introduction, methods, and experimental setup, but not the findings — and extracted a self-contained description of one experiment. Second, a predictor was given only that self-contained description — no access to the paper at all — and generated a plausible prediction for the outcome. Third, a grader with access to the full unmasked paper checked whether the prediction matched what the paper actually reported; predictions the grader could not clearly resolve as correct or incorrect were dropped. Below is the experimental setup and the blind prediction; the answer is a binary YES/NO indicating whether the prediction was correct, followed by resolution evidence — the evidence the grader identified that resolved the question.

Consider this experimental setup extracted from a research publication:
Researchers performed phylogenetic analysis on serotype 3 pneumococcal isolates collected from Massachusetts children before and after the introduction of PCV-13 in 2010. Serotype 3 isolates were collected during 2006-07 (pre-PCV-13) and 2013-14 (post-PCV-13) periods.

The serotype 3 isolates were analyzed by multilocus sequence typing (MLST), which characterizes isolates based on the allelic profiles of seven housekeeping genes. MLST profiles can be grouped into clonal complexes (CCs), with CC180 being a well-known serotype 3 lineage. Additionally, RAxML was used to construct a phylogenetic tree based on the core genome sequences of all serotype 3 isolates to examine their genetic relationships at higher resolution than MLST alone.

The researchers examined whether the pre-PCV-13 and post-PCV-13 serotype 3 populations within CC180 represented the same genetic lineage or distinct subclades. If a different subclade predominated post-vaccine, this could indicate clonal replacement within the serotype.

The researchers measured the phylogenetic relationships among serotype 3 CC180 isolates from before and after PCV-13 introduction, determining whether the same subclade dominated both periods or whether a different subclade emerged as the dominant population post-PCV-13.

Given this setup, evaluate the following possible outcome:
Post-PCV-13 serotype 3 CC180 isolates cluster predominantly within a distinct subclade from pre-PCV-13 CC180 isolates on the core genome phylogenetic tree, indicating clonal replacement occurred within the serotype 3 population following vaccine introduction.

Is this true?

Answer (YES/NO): YES